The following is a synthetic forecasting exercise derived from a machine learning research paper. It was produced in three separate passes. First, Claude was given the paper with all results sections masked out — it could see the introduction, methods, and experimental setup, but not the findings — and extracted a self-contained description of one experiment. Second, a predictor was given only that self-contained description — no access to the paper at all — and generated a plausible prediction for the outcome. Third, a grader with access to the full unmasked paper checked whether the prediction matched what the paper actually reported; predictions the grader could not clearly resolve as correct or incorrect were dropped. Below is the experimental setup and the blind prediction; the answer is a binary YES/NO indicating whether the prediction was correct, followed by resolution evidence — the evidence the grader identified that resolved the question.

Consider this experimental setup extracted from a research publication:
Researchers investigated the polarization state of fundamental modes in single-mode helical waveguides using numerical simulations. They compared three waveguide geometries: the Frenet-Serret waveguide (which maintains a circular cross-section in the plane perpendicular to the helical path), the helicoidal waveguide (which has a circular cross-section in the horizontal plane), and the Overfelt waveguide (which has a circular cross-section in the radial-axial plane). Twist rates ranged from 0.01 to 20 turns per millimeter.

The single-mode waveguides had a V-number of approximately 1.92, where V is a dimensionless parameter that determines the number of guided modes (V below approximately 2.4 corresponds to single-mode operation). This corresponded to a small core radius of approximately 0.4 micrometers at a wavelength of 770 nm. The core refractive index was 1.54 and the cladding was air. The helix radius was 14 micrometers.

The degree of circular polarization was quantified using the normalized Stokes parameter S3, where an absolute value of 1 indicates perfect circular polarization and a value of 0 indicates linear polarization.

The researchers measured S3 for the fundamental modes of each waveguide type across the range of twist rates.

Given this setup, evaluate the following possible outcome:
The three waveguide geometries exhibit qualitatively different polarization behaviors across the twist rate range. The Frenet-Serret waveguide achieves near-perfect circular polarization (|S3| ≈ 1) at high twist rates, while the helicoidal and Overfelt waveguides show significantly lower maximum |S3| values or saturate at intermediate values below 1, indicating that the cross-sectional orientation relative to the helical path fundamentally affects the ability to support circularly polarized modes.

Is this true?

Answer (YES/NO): NO